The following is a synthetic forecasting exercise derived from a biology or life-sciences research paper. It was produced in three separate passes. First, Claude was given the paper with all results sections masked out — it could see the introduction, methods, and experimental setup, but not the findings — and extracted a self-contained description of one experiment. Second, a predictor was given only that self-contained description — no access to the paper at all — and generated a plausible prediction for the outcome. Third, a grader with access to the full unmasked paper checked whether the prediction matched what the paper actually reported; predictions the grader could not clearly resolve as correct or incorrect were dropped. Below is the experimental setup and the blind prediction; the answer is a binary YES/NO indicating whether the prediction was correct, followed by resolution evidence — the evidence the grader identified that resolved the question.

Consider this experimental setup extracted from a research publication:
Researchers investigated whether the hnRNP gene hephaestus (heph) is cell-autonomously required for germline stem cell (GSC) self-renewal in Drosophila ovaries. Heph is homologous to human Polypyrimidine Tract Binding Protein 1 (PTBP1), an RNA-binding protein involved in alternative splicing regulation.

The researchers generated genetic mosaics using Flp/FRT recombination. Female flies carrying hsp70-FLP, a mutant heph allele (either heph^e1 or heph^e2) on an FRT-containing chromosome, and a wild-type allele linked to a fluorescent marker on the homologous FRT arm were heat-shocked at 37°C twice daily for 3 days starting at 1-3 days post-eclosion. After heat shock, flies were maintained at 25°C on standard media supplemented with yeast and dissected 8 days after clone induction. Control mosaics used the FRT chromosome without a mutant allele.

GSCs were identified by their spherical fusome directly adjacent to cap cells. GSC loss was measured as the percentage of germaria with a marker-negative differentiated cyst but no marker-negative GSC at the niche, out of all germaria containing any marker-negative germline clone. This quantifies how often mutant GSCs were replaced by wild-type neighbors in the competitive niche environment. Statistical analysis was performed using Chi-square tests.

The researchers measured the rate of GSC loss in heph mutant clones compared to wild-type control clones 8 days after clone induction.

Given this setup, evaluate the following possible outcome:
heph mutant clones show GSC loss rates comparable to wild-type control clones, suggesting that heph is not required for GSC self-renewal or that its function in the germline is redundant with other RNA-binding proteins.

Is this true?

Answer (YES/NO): NO